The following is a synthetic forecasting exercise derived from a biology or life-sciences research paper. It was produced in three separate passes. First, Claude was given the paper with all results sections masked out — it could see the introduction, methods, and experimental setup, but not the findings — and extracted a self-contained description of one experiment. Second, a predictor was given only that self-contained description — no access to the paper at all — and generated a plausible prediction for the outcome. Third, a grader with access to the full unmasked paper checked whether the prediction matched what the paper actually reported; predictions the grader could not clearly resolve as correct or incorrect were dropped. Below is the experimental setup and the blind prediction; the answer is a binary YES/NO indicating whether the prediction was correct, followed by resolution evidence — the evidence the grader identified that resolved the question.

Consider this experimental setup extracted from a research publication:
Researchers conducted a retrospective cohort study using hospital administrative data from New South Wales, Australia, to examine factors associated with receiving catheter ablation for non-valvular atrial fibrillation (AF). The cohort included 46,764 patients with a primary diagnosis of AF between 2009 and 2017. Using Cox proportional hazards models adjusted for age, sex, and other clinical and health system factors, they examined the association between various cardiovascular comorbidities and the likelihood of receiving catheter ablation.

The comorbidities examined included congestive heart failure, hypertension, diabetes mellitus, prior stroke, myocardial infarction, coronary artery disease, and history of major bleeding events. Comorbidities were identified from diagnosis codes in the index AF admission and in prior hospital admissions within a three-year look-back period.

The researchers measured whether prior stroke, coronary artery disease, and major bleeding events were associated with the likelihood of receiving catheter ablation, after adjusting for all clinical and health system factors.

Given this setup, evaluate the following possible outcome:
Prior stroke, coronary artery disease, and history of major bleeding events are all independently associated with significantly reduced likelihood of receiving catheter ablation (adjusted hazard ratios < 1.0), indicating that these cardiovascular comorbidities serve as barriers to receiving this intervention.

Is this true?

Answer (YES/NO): NO